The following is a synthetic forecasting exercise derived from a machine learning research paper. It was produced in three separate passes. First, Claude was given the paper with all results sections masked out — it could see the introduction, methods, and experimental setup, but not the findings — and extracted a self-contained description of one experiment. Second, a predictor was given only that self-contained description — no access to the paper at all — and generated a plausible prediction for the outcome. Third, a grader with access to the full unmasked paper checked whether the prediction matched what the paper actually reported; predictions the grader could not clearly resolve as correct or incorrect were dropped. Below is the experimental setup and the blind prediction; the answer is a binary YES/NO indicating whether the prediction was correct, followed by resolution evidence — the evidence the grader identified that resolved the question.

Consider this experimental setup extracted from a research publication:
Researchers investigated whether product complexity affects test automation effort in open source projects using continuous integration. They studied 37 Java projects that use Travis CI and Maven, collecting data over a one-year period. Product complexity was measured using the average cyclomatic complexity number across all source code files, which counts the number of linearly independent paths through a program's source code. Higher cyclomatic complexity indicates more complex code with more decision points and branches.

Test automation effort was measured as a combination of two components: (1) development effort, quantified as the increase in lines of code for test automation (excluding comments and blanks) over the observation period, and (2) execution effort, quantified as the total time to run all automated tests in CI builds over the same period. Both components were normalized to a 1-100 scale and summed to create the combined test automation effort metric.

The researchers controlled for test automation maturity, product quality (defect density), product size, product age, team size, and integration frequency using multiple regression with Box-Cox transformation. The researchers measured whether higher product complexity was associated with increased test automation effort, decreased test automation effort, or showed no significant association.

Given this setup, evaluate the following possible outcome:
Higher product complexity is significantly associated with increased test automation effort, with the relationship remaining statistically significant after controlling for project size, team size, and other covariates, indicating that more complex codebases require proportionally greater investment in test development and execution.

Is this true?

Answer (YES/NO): NO